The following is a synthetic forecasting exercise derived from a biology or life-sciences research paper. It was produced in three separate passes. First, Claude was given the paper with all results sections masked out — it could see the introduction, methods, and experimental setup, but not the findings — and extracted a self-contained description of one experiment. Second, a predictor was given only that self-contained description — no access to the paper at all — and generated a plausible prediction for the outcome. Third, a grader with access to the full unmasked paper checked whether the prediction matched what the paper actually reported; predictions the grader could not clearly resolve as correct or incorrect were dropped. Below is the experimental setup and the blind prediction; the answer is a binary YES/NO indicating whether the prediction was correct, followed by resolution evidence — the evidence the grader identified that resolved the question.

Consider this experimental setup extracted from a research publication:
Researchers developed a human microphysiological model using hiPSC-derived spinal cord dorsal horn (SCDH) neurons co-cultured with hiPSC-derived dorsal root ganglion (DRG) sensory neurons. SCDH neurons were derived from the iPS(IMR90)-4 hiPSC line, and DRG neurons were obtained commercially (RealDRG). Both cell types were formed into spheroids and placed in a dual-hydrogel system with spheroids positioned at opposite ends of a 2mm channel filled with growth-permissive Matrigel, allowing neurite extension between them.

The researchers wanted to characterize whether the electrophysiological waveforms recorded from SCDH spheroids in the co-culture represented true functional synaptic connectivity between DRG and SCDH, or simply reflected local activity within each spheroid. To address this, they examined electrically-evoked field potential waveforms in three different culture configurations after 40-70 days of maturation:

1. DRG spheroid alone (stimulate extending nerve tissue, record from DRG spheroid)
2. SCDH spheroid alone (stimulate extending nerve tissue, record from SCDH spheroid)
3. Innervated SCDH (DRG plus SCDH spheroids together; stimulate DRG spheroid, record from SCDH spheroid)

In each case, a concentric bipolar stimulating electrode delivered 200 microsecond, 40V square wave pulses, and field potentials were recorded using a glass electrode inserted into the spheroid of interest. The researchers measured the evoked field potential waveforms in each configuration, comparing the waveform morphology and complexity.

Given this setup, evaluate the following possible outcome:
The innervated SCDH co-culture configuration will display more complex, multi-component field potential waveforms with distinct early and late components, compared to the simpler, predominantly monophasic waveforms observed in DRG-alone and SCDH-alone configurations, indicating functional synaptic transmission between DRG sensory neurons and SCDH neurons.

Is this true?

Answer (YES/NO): NO